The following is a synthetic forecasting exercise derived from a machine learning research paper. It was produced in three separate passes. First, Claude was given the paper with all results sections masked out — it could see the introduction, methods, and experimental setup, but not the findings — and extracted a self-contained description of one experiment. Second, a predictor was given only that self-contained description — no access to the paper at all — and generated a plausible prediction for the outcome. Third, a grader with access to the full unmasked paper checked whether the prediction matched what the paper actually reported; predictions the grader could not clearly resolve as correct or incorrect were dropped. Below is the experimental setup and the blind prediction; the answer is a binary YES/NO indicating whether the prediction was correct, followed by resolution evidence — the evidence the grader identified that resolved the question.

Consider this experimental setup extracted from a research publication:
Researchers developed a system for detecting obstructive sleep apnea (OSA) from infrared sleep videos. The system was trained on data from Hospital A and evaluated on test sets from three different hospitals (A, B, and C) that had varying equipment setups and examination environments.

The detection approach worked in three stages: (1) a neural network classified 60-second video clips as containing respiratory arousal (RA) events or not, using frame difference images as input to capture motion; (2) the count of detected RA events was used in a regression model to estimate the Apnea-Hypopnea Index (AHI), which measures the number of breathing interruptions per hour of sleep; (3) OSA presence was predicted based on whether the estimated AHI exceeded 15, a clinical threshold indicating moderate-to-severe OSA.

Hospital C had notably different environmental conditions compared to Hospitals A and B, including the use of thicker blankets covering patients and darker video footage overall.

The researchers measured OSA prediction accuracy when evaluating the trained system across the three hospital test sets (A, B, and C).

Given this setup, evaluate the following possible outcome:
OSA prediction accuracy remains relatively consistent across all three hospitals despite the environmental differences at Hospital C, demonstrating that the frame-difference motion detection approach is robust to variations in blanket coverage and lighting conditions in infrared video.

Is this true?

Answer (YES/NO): NO